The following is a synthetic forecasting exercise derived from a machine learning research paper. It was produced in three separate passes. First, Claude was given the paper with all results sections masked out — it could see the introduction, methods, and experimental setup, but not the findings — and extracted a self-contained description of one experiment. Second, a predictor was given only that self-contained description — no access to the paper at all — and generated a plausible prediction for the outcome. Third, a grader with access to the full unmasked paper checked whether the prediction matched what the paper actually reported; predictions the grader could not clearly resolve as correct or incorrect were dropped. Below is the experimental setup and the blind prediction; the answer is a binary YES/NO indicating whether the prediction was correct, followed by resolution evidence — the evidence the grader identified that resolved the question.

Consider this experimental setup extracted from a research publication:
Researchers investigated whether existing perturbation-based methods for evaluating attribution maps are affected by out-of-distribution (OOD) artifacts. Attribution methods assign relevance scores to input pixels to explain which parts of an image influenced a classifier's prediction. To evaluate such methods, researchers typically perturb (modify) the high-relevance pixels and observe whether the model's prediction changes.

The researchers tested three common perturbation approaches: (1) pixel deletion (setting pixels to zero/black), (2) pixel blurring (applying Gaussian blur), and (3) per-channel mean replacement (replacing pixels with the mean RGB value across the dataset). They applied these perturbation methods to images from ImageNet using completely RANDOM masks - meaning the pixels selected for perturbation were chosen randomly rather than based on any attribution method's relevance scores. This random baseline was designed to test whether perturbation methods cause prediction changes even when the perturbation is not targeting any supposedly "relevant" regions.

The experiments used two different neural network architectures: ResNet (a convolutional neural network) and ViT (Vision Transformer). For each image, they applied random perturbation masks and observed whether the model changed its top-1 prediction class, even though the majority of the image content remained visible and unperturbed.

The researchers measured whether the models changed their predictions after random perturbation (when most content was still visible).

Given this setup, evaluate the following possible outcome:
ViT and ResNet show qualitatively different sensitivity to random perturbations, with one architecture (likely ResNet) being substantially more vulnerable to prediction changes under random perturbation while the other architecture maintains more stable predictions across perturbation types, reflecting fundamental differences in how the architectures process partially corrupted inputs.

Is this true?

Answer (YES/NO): YES